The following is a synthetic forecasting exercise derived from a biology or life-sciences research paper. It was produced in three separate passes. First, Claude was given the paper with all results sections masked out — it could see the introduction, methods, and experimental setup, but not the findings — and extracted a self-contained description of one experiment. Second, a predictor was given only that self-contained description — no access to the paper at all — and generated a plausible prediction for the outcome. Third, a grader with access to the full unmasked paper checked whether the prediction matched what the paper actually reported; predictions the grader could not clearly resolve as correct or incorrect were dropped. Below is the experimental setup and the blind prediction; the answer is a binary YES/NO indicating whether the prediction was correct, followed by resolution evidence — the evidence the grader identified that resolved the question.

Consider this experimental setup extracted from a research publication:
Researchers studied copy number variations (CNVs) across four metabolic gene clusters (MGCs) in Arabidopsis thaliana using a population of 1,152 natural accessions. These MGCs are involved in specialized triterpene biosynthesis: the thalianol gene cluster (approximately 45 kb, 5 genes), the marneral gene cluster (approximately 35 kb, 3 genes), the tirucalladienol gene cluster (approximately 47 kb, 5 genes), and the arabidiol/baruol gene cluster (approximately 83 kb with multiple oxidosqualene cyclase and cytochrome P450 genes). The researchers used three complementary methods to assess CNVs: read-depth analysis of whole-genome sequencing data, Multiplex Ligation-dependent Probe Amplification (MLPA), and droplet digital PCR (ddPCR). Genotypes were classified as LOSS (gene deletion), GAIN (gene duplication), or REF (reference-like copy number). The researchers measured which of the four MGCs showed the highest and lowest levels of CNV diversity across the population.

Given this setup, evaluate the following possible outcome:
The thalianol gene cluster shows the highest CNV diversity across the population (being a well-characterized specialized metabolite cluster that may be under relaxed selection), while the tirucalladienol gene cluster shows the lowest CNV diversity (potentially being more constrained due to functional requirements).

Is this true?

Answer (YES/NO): NO